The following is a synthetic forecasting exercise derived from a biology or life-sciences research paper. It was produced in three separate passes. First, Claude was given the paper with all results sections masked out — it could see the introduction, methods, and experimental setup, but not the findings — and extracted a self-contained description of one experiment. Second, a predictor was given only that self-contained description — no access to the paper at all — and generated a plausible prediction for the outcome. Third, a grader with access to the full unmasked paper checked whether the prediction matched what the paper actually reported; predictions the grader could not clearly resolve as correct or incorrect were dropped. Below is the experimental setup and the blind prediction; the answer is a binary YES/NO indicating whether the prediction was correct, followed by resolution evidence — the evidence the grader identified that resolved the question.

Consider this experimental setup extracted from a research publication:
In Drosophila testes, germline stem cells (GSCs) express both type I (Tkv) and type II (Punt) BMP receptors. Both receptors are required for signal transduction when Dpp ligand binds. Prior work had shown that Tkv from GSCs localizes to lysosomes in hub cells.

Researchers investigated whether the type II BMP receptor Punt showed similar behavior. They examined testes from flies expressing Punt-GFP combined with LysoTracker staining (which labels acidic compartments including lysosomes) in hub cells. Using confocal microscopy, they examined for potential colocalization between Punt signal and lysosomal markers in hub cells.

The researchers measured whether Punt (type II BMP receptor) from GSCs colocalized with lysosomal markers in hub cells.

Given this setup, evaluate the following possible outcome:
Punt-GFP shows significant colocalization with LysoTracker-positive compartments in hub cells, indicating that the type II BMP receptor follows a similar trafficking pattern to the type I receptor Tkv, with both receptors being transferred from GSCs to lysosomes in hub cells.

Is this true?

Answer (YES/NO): YES